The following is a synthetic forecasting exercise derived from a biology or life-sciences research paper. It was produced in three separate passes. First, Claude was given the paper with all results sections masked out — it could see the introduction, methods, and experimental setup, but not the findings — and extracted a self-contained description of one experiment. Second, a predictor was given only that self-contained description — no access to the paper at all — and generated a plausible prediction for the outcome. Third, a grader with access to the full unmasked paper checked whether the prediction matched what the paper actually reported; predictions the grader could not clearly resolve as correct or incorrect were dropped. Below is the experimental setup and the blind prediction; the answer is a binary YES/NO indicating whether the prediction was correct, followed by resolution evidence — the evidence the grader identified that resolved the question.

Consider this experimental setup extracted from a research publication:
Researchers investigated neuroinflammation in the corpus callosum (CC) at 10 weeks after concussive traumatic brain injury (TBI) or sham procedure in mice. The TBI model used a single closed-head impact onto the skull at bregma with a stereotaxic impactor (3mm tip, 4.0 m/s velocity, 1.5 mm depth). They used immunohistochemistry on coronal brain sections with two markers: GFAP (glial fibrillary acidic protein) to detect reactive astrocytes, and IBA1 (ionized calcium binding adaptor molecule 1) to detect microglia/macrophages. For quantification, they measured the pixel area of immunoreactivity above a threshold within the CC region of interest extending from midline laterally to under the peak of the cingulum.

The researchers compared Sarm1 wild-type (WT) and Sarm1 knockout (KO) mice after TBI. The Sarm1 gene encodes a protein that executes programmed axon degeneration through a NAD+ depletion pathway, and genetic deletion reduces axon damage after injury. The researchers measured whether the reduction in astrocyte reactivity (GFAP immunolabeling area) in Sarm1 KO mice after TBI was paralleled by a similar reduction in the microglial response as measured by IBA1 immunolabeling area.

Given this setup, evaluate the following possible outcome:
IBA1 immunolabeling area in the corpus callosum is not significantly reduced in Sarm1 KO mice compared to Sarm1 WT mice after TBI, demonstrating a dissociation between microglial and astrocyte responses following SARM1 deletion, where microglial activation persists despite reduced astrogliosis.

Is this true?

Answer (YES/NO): YES